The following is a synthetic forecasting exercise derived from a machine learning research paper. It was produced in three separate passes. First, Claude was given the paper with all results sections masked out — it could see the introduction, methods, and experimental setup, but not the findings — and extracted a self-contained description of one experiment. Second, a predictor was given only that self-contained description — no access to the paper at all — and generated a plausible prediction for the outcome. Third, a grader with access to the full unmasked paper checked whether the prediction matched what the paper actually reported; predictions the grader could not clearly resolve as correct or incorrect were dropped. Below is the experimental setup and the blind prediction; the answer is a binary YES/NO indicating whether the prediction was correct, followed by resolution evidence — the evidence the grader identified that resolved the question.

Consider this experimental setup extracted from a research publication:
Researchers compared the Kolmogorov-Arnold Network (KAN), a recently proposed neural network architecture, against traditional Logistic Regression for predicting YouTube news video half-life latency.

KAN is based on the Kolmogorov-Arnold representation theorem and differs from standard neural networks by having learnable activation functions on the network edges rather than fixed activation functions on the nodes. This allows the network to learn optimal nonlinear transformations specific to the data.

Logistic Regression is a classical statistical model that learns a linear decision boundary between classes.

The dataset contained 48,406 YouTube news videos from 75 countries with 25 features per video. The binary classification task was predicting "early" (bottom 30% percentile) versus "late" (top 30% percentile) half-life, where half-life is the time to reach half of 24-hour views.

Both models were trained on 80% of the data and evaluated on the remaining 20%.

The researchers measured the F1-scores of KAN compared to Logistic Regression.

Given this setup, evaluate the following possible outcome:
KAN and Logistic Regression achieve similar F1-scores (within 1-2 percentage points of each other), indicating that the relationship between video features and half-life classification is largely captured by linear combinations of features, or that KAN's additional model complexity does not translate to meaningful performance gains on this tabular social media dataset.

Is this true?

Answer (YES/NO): NO